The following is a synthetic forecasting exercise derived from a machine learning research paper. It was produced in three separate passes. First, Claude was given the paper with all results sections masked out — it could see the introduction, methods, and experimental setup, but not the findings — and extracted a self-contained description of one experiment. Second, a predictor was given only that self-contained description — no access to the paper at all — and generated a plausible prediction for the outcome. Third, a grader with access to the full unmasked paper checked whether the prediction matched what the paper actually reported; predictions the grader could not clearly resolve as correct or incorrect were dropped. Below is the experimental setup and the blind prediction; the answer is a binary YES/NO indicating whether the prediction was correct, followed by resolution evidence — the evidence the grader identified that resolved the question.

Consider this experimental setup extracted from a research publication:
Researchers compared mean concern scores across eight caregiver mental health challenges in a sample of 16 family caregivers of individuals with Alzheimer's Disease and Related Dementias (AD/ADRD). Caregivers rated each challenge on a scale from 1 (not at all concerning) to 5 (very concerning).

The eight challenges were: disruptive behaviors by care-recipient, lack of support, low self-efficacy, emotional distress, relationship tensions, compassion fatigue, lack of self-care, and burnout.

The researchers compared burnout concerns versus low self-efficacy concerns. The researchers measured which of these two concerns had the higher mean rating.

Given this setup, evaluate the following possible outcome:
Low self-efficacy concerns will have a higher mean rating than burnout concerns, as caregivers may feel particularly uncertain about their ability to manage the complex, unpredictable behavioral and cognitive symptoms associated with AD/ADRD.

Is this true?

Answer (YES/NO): NO